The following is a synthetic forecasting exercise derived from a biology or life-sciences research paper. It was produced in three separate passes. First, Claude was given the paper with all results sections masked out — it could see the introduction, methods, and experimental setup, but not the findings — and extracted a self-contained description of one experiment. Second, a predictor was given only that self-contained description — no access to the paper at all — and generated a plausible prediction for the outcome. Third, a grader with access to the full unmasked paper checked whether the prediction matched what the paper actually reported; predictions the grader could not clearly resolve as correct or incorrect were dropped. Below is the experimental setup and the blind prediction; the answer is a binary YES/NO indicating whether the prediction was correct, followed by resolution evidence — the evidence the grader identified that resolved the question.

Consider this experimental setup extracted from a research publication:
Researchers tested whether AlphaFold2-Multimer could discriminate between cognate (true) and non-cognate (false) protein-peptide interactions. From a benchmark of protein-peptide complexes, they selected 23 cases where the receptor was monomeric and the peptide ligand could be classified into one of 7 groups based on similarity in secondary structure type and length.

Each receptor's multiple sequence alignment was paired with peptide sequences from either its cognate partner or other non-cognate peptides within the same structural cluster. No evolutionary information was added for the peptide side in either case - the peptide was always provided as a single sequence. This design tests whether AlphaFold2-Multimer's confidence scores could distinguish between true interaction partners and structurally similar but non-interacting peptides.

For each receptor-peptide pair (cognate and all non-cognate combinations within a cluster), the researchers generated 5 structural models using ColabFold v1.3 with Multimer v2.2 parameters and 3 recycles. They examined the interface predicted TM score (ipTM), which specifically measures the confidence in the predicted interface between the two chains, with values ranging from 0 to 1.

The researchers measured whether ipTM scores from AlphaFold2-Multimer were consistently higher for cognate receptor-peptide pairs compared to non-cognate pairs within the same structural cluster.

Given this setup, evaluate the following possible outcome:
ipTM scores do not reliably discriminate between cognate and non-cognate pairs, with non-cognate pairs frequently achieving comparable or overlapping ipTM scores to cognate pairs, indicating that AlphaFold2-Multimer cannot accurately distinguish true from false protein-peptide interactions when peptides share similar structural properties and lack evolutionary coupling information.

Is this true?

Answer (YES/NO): NO